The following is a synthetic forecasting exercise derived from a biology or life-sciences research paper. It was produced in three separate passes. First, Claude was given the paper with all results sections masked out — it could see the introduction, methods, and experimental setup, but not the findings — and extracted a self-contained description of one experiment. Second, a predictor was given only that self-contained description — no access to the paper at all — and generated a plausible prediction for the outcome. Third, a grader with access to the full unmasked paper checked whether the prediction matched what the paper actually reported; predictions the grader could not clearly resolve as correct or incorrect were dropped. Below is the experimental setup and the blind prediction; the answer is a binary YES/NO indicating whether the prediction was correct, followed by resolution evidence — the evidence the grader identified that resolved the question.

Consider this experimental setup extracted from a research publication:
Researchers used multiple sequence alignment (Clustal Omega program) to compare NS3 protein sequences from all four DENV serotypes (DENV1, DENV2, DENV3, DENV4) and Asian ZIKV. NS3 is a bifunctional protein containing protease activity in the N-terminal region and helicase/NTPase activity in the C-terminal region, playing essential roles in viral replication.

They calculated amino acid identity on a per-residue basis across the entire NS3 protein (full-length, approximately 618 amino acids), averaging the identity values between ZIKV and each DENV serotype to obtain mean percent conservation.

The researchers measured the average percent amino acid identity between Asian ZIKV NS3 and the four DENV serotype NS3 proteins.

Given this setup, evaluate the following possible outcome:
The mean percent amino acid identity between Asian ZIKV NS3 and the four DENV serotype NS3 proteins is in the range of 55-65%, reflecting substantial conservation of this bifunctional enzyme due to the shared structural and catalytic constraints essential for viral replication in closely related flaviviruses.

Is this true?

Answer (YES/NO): NO